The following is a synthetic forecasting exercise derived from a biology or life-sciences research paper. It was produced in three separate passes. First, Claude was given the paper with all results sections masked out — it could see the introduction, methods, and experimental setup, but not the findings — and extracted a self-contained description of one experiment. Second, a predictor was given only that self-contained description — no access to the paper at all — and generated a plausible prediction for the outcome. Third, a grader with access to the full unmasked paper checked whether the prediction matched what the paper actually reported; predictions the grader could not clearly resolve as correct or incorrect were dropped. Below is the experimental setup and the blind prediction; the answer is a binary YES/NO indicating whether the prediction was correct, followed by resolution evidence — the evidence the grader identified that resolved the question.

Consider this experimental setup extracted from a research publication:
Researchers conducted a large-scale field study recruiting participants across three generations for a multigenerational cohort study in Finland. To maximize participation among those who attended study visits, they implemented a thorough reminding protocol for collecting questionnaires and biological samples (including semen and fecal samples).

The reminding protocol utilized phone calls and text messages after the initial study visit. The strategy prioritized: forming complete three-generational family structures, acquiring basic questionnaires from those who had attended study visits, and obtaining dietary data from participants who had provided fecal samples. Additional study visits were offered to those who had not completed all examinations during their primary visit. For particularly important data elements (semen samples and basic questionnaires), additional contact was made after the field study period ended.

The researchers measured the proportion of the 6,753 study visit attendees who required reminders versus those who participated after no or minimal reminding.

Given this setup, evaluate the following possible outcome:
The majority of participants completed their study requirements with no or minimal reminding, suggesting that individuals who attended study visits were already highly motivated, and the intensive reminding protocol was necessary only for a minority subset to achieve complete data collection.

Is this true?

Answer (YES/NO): YES